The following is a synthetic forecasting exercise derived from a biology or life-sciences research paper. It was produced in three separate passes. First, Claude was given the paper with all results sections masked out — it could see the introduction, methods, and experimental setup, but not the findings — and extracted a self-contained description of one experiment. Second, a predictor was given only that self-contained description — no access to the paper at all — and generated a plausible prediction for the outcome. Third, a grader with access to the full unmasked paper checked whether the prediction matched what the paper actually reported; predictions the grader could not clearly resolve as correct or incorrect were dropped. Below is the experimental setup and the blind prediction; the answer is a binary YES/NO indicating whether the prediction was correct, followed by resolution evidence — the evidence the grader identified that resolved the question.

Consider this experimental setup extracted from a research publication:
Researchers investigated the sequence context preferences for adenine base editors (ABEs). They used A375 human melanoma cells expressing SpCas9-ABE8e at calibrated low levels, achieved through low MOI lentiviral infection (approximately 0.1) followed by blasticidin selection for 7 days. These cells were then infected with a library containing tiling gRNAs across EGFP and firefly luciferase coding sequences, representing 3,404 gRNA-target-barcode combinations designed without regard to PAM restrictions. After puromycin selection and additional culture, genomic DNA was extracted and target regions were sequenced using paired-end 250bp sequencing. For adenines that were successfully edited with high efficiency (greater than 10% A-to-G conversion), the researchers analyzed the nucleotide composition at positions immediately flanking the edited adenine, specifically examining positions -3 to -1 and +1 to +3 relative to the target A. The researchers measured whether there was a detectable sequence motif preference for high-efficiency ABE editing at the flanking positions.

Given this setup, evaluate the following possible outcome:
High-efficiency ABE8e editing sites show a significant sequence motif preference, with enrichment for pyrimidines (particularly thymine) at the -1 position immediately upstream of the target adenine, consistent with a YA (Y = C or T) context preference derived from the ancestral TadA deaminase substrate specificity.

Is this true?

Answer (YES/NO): NO